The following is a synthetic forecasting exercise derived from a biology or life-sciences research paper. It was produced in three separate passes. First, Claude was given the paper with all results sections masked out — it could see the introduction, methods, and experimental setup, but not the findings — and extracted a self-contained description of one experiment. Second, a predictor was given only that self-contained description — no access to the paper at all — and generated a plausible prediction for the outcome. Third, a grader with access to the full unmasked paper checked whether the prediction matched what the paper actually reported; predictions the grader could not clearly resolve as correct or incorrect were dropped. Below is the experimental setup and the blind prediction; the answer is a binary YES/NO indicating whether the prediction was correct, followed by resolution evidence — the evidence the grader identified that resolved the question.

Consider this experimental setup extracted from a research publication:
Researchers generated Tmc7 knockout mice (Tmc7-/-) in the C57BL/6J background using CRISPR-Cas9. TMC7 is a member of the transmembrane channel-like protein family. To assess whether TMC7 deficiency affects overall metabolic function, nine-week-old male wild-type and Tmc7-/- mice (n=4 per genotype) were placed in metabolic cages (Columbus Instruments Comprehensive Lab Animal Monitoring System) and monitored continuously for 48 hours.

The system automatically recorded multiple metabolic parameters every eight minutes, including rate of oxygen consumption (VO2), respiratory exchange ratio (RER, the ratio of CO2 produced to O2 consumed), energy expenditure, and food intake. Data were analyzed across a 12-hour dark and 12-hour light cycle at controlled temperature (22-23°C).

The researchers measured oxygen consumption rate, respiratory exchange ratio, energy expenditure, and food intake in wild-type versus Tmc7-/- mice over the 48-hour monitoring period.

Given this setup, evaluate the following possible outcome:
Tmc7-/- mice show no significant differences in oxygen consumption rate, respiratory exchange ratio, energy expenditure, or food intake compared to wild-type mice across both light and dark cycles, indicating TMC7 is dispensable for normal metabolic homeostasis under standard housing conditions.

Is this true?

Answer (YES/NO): YES